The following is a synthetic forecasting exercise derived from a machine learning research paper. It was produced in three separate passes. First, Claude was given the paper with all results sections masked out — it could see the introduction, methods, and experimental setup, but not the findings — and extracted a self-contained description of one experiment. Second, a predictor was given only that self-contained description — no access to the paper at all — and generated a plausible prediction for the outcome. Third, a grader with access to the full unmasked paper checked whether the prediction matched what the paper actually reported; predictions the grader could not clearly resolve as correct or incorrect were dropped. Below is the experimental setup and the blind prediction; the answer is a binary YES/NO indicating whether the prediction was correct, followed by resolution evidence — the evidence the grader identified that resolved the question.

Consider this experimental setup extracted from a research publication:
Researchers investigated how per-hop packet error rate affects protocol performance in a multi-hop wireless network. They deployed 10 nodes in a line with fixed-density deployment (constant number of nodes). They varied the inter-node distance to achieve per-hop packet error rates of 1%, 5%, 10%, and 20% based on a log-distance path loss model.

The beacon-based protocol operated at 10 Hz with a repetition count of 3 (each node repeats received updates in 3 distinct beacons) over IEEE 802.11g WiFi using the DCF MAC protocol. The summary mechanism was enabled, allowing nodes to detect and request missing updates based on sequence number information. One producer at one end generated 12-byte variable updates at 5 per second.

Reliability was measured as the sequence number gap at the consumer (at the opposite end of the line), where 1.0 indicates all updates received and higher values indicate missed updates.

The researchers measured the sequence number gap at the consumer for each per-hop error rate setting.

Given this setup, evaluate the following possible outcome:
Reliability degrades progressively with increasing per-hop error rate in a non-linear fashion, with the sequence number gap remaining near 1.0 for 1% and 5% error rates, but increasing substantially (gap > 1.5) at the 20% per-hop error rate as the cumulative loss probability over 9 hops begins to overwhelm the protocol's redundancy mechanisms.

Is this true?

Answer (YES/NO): NO